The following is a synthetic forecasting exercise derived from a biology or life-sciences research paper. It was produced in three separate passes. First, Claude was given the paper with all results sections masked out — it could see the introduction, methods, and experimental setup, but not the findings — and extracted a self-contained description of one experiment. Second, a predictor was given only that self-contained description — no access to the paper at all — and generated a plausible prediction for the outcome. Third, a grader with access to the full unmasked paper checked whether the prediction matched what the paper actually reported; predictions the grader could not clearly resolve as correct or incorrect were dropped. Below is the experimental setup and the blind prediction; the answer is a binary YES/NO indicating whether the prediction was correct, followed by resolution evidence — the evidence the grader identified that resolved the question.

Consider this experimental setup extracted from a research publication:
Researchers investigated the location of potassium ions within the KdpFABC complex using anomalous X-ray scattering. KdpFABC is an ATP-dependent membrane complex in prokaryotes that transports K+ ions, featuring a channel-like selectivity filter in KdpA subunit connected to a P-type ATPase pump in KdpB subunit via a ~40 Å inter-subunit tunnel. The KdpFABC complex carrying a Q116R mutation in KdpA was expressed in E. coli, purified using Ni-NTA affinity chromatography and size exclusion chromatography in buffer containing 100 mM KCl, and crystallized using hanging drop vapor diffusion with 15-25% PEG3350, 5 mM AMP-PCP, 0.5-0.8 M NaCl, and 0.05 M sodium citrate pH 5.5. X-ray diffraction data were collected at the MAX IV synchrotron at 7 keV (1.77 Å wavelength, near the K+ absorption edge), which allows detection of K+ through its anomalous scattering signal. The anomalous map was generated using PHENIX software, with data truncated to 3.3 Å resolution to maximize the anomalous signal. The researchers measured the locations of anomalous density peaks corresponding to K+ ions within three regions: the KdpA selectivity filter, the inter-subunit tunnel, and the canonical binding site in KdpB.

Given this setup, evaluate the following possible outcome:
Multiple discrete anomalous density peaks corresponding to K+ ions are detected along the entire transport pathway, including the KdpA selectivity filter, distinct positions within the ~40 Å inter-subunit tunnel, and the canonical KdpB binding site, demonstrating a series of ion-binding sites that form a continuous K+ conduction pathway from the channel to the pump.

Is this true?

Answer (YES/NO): NO